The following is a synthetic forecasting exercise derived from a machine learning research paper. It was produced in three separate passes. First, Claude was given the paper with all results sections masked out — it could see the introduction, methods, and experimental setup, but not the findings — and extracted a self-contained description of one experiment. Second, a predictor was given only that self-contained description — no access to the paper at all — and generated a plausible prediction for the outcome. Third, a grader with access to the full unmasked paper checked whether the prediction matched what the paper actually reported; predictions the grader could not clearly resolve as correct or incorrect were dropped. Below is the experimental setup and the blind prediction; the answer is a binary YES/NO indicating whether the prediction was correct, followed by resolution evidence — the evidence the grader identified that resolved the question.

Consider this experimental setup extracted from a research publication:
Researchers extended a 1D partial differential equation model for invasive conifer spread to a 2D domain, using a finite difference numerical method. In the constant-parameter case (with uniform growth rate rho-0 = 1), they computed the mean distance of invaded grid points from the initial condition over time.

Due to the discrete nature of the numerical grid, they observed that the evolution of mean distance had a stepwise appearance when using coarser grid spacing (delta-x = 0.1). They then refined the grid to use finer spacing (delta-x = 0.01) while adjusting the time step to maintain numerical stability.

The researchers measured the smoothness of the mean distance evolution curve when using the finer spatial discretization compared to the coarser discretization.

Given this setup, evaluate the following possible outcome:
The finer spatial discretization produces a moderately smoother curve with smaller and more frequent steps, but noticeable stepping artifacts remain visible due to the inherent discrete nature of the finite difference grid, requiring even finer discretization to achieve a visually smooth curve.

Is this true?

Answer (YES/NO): NO